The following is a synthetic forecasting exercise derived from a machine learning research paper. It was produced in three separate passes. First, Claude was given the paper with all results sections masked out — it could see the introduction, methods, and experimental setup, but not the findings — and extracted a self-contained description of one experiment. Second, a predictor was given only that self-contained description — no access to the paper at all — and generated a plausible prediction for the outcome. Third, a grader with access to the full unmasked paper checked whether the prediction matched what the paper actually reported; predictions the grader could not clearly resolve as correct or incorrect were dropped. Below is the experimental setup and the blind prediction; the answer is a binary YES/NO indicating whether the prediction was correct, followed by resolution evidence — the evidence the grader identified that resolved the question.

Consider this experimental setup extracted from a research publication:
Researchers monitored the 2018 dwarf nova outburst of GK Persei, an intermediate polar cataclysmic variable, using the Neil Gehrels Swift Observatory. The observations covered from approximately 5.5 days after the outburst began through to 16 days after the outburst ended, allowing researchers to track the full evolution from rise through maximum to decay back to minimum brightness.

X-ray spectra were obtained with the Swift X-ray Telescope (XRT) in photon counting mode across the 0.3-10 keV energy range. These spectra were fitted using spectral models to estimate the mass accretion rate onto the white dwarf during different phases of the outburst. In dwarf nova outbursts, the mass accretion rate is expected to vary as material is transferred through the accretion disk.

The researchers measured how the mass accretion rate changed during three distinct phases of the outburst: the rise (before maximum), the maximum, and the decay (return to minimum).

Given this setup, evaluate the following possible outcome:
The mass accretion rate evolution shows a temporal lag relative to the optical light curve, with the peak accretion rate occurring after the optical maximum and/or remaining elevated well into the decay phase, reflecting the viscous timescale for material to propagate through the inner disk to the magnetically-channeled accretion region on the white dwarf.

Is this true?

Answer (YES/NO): YES